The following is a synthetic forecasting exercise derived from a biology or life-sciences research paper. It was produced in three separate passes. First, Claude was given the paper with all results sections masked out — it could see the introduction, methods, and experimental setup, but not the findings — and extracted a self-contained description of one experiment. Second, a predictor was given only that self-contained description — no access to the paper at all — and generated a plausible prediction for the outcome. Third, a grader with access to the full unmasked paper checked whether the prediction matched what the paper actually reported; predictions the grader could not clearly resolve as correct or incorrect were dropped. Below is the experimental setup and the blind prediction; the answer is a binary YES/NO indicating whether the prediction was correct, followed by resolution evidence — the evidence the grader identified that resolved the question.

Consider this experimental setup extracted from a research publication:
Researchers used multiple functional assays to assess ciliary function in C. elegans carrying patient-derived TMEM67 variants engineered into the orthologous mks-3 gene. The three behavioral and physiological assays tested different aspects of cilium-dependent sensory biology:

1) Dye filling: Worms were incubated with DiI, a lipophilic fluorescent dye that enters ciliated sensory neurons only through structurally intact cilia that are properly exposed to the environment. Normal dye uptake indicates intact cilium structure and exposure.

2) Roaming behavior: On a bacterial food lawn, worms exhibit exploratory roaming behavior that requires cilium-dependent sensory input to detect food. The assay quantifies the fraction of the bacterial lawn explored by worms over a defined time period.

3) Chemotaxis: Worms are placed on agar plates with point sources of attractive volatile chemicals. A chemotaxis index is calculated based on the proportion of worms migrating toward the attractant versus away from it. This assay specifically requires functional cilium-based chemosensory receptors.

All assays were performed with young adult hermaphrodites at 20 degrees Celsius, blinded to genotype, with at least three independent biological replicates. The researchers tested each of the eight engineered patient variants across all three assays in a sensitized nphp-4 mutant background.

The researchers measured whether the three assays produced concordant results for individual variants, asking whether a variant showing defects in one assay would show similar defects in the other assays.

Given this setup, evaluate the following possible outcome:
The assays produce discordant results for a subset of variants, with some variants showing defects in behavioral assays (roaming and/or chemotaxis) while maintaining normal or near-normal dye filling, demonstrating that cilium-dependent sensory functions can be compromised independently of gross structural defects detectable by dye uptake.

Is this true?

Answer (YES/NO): NO